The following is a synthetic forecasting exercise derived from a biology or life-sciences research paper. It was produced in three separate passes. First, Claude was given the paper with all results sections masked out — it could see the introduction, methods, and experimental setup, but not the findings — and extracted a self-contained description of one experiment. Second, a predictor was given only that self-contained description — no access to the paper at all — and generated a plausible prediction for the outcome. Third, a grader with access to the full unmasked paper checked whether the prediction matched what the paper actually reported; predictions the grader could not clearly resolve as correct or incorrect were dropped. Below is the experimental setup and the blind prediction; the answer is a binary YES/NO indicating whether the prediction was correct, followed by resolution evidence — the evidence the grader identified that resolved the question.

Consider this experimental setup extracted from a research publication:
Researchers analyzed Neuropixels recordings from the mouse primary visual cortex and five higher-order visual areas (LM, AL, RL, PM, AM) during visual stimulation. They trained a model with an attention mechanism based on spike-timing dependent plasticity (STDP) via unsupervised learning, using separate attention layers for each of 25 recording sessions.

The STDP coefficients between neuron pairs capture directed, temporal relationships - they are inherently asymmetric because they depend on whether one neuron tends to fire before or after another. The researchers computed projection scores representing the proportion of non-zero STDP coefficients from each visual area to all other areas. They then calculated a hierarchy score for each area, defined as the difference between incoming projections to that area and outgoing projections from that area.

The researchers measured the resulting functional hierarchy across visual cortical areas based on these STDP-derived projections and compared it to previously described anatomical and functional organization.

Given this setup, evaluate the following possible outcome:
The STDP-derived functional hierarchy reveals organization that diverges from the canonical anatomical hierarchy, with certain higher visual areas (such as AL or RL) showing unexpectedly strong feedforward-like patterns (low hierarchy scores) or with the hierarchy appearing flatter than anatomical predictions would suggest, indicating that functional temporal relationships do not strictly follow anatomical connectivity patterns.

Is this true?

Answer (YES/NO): NO